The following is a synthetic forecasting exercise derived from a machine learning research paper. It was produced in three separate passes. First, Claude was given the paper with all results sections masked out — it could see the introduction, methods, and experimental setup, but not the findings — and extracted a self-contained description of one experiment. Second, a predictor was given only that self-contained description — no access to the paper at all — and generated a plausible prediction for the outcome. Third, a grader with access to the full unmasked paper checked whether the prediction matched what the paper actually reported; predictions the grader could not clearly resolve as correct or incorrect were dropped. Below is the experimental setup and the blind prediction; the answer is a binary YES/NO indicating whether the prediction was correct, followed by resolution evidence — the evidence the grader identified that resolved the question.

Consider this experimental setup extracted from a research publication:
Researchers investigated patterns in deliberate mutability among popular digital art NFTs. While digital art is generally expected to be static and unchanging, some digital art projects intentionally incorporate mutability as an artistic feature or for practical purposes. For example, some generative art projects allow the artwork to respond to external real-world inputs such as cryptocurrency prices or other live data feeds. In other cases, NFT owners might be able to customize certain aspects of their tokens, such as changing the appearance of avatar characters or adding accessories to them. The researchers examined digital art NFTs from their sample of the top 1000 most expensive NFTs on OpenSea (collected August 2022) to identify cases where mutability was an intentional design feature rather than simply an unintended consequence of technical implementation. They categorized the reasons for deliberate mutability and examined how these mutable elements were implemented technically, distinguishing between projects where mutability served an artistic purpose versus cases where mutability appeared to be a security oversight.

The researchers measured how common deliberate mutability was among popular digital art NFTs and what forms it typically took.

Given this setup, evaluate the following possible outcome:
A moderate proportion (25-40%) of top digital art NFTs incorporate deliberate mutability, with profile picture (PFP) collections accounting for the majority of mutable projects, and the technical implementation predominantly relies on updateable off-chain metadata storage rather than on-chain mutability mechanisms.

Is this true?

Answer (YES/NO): NO